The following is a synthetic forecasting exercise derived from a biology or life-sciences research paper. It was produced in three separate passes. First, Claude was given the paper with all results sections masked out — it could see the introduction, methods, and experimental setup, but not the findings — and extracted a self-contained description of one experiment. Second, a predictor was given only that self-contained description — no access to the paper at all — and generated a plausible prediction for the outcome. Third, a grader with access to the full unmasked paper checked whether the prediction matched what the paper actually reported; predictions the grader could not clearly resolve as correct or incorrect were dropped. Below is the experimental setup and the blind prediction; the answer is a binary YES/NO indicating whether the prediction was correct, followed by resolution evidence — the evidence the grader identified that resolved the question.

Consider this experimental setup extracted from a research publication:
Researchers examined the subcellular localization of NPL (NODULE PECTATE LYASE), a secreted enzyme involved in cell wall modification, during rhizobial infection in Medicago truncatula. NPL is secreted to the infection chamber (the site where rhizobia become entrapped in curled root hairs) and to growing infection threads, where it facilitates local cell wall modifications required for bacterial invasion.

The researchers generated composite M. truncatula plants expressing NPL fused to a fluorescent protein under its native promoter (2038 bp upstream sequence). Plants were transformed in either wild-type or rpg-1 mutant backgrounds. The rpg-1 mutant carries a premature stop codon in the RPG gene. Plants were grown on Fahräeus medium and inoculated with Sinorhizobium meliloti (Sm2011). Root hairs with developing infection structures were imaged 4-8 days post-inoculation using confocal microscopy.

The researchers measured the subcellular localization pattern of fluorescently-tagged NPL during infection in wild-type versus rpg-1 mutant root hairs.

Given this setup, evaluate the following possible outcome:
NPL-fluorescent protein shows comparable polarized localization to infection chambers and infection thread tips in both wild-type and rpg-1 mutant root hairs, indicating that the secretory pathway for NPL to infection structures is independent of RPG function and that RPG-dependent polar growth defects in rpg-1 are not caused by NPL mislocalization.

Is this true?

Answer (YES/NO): NO